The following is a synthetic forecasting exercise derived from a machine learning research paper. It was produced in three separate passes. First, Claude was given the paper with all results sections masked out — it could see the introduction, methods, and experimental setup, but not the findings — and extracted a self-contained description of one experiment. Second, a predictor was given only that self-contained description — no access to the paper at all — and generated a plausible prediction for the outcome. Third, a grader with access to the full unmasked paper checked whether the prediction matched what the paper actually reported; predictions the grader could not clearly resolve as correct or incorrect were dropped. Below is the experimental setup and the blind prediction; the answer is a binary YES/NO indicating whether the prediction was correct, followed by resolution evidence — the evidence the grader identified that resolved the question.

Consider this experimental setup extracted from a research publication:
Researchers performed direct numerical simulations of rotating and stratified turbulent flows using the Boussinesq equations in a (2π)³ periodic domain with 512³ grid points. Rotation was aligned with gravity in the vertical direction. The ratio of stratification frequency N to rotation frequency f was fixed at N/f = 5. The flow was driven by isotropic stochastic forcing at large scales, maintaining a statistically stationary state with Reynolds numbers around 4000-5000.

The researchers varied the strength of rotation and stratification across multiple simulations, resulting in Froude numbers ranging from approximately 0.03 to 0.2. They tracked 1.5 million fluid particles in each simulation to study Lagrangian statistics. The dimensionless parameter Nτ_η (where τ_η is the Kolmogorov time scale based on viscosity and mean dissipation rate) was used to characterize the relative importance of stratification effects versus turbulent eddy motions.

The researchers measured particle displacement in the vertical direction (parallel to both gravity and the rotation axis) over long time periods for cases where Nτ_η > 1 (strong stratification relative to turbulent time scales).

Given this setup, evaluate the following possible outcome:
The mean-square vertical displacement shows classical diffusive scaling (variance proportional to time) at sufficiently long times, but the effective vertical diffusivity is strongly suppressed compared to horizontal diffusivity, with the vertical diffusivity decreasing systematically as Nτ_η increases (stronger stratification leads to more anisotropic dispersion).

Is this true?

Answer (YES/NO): NO